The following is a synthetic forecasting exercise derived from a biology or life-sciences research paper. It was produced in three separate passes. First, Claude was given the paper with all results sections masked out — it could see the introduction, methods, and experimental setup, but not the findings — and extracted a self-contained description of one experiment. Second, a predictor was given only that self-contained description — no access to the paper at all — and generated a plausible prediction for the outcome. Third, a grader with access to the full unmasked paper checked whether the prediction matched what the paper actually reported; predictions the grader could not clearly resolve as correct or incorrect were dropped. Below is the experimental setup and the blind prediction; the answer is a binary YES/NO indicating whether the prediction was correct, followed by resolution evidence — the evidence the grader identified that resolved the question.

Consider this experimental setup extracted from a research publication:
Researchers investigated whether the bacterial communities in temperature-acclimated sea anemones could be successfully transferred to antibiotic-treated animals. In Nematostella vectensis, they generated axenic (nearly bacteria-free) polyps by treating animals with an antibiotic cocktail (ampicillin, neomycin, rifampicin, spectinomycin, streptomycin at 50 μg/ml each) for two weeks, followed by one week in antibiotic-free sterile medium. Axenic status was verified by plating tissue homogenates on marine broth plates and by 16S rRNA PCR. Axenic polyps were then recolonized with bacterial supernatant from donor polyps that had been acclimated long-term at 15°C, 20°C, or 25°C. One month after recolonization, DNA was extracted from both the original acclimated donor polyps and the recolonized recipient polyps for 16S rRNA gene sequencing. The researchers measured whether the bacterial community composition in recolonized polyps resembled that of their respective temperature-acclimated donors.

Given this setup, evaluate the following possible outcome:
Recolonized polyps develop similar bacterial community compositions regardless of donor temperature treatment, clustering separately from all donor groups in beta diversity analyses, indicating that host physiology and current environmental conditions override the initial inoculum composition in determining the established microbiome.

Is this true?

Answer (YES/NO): NO